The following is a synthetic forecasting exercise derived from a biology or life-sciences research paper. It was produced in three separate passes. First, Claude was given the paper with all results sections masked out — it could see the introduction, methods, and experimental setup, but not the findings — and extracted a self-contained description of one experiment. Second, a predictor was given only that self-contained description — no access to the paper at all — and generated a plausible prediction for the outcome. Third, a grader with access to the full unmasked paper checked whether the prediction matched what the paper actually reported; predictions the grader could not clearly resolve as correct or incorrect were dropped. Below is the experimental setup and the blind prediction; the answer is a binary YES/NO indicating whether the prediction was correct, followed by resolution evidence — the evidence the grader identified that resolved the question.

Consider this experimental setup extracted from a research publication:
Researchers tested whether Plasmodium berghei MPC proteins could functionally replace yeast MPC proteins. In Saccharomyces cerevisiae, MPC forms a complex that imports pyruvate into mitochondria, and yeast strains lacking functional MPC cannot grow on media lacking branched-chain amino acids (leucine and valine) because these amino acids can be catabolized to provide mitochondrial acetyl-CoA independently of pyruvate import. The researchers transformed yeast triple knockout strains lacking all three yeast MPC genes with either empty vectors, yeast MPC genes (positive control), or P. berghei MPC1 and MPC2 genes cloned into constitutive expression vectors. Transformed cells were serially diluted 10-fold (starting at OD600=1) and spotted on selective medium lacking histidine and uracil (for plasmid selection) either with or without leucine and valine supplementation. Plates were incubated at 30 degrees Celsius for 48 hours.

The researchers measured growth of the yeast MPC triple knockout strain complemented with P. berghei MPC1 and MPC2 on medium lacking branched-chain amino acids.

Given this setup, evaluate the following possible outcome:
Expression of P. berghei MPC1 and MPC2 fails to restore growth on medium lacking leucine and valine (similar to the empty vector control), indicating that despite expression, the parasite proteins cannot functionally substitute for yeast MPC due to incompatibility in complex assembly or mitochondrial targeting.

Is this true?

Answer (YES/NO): NO